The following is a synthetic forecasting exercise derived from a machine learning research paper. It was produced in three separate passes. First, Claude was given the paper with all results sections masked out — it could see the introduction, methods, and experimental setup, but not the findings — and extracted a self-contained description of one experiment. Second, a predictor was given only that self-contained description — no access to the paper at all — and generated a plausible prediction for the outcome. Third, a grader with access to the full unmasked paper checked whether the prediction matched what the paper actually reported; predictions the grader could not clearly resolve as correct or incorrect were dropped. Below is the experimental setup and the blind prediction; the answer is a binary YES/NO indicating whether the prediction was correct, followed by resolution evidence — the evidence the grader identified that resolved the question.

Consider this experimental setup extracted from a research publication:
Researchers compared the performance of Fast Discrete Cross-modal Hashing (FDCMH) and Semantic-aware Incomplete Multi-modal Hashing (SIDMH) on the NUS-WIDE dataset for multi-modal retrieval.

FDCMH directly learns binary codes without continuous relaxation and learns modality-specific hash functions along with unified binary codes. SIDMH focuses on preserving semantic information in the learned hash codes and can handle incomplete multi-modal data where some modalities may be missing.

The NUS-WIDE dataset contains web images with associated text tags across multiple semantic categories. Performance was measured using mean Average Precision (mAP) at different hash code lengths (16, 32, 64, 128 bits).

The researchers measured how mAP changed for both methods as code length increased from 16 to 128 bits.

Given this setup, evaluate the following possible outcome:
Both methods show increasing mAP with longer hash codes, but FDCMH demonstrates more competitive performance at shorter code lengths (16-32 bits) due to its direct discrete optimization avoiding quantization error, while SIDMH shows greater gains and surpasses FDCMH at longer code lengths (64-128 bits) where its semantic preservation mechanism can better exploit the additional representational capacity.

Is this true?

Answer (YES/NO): NO